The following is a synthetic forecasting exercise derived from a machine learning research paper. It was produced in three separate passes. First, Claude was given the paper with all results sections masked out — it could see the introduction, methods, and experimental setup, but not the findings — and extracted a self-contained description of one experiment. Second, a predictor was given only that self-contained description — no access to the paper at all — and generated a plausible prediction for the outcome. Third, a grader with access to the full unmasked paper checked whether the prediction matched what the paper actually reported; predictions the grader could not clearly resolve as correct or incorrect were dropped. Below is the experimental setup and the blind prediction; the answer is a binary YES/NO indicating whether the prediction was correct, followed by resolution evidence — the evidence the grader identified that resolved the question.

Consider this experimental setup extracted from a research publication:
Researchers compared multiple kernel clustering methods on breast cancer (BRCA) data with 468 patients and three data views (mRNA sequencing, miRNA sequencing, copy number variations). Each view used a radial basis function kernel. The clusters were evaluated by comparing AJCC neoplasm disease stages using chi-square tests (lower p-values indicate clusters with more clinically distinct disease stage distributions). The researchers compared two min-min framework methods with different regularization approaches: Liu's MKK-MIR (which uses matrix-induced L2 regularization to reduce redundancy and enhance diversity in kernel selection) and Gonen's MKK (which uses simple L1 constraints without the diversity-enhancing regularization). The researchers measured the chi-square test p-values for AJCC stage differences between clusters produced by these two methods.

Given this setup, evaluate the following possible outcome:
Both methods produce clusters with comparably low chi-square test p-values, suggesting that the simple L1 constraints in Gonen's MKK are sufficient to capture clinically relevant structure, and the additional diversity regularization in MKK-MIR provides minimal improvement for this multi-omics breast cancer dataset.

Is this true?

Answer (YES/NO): NO